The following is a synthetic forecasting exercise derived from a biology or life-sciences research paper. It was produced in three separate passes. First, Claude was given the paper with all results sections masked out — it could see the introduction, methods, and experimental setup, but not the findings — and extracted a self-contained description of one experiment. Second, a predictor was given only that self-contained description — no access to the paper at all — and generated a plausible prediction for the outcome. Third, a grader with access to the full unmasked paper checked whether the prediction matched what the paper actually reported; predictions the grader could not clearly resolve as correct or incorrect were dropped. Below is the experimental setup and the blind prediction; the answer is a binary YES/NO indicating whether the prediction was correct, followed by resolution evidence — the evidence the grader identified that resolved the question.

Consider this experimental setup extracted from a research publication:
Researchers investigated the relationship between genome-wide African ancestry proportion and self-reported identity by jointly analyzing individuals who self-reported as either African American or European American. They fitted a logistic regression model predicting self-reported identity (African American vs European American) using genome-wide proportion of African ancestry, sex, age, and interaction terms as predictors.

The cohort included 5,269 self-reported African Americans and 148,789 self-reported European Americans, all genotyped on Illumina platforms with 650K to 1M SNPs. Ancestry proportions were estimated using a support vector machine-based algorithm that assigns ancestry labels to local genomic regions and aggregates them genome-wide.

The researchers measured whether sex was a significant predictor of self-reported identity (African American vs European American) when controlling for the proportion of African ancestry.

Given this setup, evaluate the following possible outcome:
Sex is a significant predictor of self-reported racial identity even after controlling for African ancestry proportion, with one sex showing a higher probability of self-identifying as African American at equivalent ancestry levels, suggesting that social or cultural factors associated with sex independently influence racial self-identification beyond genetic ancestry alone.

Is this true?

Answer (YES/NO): NO